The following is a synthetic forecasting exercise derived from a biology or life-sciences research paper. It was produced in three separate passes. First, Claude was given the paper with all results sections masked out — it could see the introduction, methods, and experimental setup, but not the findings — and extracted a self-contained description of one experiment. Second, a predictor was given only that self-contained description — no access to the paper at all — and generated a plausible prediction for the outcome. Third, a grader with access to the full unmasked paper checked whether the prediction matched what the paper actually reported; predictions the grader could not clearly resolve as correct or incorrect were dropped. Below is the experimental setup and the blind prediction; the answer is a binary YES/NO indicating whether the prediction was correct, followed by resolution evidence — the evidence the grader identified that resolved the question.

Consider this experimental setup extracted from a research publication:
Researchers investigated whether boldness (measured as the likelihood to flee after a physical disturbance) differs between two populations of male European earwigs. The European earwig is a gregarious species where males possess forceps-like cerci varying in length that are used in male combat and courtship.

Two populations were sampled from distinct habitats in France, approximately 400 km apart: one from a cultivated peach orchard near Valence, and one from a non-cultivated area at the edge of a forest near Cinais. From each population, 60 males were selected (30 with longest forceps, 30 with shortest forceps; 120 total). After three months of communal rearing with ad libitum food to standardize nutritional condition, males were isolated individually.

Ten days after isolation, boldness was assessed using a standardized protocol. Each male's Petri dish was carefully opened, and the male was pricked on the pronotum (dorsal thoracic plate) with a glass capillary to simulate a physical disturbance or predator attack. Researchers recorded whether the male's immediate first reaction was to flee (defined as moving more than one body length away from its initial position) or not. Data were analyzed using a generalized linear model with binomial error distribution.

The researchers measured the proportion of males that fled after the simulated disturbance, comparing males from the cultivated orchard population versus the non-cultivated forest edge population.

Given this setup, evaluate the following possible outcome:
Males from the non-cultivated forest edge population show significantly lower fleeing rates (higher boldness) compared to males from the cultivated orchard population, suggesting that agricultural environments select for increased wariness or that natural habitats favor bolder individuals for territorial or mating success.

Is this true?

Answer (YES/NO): YES